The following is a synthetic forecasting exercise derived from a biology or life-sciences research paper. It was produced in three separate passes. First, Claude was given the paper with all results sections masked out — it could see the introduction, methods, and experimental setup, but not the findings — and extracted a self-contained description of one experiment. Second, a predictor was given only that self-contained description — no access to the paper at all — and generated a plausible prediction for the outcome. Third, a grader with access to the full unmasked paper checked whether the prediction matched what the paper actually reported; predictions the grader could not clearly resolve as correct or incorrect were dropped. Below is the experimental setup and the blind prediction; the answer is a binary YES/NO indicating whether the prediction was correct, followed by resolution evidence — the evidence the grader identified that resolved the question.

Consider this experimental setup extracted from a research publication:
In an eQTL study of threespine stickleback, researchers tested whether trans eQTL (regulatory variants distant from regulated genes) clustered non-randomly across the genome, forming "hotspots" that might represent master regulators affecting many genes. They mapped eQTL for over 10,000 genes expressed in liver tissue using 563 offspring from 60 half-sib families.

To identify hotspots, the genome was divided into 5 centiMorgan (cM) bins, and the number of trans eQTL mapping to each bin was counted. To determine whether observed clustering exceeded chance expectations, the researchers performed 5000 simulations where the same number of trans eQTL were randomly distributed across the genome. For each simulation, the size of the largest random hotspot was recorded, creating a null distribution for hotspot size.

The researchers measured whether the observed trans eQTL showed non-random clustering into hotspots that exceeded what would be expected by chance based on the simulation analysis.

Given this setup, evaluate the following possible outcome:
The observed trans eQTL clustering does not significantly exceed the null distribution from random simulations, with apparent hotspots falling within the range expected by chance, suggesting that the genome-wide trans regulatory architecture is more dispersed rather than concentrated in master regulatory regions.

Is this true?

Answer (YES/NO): NO